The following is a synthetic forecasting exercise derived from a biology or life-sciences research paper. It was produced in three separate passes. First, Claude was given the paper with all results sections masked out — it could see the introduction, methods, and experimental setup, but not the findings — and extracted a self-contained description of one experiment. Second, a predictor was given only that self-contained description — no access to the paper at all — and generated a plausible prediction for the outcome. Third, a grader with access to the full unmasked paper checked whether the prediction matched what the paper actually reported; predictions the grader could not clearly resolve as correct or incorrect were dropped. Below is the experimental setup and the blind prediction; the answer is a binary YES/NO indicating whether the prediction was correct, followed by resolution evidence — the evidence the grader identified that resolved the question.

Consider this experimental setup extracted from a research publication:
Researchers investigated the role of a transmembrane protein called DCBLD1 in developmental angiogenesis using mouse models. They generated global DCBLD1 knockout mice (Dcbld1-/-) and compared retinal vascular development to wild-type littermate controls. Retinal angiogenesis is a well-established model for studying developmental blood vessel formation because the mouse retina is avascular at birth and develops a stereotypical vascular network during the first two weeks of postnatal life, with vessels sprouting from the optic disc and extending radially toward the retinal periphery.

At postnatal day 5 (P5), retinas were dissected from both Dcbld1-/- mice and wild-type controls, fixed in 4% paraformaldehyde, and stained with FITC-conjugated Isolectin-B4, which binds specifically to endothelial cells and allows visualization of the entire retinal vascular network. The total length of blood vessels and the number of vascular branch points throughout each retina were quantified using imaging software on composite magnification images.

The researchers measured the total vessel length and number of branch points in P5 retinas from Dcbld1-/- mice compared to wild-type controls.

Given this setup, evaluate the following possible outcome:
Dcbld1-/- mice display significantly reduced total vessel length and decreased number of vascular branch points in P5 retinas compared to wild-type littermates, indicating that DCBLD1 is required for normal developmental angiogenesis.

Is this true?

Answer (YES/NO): YES